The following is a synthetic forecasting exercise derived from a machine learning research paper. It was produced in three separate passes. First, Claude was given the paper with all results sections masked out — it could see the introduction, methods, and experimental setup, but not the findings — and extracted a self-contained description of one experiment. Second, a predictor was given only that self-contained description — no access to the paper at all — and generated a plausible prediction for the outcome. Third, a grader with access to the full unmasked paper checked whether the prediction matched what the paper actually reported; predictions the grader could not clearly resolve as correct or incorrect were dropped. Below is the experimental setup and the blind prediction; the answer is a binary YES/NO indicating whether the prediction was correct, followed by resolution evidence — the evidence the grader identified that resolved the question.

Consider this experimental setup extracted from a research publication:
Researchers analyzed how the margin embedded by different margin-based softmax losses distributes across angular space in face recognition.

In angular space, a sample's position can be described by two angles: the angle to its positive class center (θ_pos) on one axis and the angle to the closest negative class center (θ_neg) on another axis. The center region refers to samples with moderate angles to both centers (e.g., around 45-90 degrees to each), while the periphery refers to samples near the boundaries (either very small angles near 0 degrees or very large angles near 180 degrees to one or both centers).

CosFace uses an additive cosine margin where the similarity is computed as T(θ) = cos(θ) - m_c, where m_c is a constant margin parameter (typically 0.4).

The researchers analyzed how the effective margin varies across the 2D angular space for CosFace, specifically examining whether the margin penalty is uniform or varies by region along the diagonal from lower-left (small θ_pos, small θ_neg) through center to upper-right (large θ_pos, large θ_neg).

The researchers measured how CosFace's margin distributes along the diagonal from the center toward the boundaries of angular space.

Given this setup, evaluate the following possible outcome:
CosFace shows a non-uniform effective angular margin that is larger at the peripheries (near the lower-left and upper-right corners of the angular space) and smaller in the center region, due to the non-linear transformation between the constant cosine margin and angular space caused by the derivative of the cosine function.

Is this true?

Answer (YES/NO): YES